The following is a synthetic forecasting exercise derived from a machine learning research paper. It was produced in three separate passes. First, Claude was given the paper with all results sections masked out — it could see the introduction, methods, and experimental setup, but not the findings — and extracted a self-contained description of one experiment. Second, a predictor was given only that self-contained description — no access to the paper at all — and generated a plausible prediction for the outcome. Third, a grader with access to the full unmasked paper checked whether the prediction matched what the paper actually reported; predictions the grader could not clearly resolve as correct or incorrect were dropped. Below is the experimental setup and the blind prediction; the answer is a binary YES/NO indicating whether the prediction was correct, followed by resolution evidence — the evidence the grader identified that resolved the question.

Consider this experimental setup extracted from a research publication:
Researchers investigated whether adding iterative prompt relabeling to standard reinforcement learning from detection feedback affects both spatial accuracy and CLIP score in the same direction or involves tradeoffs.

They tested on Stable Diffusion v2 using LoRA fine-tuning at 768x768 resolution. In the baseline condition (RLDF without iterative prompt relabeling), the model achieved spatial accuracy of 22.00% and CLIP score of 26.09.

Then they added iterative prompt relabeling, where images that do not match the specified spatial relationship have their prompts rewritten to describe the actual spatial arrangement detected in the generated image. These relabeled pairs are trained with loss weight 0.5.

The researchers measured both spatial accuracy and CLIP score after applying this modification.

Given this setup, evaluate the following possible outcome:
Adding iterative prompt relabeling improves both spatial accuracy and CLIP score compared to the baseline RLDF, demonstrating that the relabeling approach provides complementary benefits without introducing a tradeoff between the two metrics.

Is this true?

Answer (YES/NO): YES